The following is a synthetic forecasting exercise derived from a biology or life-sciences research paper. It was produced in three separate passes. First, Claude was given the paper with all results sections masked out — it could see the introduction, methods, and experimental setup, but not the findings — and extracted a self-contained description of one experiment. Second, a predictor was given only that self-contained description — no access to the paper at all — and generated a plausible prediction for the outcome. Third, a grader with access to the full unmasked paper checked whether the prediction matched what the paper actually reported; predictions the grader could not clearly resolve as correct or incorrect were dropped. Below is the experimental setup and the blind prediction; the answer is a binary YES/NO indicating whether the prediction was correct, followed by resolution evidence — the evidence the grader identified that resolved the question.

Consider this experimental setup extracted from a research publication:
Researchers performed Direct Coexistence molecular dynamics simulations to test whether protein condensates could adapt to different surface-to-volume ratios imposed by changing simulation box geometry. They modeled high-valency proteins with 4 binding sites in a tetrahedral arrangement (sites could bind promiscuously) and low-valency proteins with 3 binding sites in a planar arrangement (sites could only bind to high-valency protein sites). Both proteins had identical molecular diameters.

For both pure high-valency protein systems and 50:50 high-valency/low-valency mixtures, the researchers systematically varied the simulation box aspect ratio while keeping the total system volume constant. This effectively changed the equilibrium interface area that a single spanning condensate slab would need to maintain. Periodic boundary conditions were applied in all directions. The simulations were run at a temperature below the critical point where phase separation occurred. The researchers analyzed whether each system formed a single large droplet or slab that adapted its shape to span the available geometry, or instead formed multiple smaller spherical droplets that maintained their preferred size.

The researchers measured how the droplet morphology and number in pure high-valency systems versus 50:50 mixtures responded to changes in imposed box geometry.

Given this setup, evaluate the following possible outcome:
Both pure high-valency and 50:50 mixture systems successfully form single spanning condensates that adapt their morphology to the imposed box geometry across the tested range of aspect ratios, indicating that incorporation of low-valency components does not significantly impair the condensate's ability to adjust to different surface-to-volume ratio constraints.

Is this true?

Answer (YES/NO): NO